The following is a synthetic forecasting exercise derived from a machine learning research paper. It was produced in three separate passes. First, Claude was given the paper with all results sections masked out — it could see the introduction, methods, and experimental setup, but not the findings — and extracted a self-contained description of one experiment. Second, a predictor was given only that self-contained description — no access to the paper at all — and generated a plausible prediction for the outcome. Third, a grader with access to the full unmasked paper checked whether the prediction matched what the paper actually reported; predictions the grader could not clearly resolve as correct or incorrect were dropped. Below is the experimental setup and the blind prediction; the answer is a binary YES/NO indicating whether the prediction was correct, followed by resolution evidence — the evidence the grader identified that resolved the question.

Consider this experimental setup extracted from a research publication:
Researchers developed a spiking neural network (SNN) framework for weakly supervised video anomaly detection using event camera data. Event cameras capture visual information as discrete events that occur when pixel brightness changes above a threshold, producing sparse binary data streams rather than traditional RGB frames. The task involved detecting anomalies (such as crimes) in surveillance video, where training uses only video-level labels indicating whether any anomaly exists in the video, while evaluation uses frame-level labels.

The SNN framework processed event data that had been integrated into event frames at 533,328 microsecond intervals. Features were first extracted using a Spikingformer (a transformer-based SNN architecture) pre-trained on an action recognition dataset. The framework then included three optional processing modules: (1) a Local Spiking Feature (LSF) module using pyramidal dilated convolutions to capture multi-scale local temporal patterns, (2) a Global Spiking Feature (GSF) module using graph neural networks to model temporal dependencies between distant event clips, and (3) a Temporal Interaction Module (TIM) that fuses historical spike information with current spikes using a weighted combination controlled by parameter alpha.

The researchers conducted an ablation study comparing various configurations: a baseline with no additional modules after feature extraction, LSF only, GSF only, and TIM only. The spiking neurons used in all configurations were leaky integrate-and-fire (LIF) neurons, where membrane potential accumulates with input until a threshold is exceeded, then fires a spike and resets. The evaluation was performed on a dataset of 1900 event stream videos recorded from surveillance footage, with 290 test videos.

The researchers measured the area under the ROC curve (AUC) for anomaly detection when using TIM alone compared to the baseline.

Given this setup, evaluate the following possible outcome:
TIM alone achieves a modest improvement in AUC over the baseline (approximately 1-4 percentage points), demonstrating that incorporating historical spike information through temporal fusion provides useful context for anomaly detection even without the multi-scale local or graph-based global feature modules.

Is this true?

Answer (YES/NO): NO